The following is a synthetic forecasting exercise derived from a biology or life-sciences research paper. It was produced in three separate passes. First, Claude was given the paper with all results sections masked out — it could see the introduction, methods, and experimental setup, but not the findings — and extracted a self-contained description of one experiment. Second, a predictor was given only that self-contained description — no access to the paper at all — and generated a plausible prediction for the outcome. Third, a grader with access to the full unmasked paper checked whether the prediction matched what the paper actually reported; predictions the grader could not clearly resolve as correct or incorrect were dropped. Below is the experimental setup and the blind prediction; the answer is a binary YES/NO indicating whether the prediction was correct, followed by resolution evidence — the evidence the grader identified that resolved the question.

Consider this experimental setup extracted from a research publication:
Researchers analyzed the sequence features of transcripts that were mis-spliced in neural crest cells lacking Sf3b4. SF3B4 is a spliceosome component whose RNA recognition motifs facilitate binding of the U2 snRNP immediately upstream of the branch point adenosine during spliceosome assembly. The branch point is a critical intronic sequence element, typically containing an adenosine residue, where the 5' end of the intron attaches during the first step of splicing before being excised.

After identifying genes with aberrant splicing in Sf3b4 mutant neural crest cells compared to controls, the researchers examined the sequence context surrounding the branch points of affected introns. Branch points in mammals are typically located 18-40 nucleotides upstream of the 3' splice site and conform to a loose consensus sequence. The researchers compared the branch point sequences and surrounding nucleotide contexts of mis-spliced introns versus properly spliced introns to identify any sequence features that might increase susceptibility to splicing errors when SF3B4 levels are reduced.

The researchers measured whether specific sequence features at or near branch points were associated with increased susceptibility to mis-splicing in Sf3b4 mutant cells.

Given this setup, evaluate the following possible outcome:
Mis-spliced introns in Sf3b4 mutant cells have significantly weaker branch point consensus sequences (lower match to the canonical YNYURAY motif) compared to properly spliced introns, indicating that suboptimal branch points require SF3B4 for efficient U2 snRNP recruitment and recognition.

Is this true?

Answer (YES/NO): NO